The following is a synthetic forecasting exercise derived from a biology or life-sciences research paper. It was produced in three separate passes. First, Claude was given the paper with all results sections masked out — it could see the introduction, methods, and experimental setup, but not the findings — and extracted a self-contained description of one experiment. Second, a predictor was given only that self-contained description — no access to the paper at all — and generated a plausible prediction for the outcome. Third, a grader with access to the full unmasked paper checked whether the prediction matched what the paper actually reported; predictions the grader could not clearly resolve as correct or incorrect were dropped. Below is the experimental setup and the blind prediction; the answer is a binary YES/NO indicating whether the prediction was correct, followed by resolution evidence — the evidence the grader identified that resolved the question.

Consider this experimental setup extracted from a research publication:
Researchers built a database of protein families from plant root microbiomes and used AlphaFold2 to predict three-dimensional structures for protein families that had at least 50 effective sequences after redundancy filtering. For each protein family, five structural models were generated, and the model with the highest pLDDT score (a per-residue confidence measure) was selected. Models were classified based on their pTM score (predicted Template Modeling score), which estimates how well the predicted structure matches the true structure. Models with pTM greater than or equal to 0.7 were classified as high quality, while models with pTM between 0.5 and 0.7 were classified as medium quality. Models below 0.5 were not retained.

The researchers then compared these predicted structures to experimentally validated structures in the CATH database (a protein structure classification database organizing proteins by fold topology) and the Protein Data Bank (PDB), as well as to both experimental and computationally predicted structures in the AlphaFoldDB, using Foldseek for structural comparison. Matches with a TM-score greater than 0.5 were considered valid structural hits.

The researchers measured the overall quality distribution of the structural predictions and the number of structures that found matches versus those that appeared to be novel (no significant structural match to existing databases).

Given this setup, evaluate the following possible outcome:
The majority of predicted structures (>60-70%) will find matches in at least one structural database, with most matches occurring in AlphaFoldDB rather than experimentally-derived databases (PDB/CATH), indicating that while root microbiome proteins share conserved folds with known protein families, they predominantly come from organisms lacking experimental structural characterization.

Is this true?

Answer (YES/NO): NO